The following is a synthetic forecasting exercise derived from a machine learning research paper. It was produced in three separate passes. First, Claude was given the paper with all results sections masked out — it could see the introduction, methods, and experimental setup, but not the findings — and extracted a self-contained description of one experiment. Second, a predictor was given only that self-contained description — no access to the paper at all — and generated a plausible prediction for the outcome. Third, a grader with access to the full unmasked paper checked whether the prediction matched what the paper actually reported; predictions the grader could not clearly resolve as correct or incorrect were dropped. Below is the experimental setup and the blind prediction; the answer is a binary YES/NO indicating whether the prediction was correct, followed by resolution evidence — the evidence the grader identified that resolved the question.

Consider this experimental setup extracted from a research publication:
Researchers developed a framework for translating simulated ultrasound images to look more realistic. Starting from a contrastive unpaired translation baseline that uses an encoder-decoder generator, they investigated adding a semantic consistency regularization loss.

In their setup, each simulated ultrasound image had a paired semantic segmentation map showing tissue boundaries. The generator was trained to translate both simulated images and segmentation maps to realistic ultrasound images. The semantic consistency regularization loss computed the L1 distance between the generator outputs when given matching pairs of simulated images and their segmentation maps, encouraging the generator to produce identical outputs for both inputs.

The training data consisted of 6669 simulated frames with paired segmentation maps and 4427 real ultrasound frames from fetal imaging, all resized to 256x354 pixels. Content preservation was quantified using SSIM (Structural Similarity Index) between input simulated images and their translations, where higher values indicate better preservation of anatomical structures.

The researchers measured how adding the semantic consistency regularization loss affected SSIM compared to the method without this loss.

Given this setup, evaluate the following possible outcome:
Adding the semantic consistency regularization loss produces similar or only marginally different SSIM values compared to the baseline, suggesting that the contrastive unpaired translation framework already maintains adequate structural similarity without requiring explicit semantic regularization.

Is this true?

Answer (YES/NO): NO